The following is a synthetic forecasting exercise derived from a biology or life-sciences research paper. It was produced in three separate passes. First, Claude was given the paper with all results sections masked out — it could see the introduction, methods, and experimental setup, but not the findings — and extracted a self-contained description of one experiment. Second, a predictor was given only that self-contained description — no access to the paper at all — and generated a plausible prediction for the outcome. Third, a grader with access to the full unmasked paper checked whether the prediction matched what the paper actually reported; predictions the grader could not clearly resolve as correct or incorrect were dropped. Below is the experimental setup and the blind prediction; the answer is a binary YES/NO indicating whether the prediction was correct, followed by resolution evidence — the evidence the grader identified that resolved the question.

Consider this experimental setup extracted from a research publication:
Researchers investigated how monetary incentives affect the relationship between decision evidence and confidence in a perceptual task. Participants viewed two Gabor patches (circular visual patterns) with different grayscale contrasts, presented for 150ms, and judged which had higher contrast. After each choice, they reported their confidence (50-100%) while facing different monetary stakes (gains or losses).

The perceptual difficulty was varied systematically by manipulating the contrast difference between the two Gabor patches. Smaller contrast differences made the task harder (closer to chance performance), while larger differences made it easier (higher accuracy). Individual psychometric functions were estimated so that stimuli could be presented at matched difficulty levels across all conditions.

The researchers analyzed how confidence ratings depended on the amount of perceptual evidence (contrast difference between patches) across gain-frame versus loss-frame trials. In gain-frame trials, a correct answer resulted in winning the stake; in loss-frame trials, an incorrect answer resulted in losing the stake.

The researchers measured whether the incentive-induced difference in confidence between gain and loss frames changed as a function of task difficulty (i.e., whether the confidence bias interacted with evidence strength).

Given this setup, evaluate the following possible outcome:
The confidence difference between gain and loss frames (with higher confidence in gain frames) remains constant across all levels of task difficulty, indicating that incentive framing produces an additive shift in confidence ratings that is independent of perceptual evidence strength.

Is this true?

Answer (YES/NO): YES